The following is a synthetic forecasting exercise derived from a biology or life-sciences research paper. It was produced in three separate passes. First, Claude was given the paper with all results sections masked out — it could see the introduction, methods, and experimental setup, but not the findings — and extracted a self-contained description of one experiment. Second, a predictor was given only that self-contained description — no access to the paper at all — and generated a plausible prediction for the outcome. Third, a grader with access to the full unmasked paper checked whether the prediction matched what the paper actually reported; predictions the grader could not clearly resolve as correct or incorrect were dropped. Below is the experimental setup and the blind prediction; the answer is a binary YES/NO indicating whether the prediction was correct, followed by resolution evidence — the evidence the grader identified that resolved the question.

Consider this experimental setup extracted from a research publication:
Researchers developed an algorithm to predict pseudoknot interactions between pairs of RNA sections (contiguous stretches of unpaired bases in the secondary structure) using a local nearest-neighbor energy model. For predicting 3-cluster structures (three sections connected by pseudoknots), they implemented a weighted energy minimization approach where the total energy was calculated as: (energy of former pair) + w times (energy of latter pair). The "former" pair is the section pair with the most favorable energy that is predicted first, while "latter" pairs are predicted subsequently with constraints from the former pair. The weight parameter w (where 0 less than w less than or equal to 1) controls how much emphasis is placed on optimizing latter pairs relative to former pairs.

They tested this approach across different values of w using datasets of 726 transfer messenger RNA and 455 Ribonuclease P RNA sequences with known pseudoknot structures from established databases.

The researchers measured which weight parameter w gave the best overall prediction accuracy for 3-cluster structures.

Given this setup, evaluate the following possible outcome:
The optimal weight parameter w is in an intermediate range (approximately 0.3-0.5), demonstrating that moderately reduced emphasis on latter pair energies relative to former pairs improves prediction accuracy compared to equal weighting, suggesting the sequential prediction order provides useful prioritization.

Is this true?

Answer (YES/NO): NO